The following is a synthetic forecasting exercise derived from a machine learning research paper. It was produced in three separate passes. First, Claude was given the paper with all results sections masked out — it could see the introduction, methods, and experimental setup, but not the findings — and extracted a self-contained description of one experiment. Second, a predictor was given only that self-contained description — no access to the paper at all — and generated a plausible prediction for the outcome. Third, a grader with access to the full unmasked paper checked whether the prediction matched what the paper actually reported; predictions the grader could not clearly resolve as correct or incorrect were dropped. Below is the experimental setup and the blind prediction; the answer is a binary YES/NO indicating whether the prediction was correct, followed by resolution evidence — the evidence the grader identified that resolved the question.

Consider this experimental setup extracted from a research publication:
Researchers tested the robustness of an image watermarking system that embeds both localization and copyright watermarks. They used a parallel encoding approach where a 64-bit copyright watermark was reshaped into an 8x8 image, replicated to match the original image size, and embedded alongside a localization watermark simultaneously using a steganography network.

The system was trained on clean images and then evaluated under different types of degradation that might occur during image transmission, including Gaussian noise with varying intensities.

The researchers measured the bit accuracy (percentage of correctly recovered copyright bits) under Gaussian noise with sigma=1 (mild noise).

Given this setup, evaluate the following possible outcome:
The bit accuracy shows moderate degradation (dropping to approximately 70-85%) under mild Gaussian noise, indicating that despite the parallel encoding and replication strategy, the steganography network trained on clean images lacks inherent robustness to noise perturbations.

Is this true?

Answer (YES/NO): NO